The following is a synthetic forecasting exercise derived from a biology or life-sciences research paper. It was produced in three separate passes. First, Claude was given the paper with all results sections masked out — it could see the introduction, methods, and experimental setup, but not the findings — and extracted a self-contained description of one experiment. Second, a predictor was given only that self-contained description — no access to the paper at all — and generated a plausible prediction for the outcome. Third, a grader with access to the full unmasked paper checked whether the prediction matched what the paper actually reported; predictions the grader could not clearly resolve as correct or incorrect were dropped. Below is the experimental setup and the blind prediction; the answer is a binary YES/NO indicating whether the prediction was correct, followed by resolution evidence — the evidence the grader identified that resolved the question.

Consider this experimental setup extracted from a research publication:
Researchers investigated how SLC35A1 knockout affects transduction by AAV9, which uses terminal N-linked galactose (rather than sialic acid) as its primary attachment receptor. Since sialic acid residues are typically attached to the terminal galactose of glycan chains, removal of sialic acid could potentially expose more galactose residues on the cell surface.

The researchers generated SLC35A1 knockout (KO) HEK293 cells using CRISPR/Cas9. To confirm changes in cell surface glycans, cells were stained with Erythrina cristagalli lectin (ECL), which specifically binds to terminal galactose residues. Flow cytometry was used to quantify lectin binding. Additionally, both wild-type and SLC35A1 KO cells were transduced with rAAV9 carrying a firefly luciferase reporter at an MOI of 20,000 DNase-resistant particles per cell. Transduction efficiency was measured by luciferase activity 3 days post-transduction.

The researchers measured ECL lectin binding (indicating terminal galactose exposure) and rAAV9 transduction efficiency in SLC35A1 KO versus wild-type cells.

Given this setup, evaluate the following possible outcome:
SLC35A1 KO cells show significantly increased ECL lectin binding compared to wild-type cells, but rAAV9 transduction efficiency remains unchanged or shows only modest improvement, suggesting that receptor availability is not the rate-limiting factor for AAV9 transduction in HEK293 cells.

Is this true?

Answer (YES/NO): NO